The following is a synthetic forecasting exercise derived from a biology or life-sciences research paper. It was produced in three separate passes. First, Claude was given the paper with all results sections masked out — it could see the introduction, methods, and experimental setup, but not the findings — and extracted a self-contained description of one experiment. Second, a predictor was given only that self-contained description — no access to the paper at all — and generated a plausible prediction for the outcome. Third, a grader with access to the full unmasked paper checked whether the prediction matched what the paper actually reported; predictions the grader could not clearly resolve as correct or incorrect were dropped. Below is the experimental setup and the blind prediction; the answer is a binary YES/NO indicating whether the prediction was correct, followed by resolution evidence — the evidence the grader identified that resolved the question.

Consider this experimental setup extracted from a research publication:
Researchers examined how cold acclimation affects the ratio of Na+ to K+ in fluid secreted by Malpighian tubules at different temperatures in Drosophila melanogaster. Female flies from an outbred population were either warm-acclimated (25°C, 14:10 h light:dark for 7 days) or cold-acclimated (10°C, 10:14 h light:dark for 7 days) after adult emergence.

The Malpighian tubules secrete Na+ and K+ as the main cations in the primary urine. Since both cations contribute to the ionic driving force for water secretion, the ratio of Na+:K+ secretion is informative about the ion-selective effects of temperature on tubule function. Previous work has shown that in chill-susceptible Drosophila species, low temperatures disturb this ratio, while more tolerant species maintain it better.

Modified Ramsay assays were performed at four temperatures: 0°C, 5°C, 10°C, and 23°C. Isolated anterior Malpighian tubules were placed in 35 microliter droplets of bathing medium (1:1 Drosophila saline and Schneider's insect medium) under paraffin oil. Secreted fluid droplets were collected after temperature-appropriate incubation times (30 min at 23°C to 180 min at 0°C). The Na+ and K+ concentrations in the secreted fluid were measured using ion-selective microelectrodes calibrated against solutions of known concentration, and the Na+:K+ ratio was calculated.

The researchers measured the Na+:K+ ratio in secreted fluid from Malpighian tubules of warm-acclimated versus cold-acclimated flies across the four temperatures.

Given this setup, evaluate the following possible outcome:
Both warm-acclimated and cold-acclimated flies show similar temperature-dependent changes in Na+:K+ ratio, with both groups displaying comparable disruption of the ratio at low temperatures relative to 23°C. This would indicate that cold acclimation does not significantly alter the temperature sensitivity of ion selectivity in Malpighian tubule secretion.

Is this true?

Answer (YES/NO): NO